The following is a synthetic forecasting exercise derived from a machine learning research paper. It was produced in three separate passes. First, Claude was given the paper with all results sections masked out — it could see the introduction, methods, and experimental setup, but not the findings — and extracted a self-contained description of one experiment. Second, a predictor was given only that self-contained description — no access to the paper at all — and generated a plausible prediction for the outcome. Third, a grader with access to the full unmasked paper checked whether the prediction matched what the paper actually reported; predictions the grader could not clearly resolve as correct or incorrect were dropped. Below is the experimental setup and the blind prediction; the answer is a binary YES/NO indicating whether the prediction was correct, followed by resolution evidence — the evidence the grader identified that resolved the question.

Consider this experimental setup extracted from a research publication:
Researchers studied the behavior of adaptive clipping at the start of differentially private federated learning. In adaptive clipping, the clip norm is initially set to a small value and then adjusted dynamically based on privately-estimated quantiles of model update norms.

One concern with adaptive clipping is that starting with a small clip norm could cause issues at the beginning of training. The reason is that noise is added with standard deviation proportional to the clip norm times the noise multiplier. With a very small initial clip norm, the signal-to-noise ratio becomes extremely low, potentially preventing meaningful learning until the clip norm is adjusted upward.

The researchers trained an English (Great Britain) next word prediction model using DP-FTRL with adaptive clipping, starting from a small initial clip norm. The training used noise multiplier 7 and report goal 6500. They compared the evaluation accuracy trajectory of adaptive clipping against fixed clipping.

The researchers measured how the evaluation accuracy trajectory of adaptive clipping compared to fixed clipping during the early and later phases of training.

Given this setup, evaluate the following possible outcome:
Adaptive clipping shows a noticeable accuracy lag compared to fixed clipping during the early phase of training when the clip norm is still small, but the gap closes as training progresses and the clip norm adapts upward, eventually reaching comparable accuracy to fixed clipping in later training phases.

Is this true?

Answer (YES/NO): YES